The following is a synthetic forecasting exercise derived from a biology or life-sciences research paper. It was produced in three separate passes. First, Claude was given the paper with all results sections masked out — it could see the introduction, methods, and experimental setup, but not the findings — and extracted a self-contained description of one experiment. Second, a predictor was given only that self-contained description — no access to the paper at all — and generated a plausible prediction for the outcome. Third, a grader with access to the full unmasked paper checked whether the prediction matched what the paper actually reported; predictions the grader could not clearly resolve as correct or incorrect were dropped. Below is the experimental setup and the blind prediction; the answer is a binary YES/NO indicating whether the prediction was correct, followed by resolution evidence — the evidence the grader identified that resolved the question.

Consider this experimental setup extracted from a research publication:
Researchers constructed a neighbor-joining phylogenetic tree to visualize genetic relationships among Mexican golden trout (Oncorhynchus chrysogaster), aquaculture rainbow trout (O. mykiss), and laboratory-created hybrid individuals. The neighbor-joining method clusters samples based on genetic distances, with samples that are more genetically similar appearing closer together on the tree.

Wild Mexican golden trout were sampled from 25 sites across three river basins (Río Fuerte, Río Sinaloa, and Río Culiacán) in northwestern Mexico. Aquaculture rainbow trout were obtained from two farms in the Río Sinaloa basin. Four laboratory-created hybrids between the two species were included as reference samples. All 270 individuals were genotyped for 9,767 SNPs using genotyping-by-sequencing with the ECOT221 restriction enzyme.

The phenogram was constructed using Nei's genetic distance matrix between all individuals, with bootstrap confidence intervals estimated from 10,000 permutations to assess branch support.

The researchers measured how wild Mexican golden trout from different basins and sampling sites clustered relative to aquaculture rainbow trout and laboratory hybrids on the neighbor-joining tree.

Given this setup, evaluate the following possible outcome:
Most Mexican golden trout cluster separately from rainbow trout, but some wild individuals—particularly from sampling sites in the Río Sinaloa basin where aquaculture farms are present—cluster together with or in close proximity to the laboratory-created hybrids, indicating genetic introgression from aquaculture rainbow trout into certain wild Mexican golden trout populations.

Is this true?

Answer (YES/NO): NO